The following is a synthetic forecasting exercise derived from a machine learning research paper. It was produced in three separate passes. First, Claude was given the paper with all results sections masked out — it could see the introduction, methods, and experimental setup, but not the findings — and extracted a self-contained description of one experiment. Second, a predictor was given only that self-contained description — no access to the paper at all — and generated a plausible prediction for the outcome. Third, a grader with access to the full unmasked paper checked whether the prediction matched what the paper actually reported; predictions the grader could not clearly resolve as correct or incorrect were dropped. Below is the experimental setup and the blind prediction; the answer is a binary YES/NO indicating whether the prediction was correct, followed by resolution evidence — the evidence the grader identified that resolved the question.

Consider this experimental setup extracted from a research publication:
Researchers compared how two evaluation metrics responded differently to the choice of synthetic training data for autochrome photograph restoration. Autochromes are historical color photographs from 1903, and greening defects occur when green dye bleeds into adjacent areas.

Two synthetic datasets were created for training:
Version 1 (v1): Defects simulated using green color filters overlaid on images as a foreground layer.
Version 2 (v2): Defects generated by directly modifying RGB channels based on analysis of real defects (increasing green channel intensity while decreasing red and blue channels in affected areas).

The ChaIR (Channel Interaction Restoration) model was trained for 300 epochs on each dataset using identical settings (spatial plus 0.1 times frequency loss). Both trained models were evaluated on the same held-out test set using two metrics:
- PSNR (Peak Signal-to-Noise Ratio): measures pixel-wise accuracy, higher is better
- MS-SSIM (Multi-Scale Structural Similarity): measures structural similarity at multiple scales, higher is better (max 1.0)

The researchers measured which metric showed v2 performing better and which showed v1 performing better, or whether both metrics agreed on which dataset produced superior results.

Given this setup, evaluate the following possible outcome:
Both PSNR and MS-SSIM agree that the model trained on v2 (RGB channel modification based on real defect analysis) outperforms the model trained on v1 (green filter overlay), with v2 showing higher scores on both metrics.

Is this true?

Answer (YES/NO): NO